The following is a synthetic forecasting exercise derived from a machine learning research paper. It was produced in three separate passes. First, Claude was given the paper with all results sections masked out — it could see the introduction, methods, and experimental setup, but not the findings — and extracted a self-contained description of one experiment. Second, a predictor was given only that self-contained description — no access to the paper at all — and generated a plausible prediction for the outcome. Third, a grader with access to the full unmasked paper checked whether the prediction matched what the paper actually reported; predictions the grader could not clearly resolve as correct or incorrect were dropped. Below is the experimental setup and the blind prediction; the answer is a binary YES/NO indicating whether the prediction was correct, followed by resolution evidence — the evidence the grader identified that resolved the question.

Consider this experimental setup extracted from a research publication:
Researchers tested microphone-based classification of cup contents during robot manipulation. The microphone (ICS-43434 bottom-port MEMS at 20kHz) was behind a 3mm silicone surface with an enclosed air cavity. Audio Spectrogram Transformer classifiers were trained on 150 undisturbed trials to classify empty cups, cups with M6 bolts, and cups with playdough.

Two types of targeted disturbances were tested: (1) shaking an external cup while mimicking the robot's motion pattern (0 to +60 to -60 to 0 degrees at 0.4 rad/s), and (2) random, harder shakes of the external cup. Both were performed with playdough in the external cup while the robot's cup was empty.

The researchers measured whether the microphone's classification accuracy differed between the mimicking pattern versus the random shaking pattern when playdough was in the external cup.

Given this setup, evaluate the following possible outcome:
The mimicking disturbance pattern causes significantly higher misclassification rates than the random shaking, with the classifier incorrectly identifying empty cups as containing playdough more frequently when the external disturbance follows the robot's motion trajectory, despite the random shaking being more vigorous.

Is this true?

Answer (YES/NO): NO